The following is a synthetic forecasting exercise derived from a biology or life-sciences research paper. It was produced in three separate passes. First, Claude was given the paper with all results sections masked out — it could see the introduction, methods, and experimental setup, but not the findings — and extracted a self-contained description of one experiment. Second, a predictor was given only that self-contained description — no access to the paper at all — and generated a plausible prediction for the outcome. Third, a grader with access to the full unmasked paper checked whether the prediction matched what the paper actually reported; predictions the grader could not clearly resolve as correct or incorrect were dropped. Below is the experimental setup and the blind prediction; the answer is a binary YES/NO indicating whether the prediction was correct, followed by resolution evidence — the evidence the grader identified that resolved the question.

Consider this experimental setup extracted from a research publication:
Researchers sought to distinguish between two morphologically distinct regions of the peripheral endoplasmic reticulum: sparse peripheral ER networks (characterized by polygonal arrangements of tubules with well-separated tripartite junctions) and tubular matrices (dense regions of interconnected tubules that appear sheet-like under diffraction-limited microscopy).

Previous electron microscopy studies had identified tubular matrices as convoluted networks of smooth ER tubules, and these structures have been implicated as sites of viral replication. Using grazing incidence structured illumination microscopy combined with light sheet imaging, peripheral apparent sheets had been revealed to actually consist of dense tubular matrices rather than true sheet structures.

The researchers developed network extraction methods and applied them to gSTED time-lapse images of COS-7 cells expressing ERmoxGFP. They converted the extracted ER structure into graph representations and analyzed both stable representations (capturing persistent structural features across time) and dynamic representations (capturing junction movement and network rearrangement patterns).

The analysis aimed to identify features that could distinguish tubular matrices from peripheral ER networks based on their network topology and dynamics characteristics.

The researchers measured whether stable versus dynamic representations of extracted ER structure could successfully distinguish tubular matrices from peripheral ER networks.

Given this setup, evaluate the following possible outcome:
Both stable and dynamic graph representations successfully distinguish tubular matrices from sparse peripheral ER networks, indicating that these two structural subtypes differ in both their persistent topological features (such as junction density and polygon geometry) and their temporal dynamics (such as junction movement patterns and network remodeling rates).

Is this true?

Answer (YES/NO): NO